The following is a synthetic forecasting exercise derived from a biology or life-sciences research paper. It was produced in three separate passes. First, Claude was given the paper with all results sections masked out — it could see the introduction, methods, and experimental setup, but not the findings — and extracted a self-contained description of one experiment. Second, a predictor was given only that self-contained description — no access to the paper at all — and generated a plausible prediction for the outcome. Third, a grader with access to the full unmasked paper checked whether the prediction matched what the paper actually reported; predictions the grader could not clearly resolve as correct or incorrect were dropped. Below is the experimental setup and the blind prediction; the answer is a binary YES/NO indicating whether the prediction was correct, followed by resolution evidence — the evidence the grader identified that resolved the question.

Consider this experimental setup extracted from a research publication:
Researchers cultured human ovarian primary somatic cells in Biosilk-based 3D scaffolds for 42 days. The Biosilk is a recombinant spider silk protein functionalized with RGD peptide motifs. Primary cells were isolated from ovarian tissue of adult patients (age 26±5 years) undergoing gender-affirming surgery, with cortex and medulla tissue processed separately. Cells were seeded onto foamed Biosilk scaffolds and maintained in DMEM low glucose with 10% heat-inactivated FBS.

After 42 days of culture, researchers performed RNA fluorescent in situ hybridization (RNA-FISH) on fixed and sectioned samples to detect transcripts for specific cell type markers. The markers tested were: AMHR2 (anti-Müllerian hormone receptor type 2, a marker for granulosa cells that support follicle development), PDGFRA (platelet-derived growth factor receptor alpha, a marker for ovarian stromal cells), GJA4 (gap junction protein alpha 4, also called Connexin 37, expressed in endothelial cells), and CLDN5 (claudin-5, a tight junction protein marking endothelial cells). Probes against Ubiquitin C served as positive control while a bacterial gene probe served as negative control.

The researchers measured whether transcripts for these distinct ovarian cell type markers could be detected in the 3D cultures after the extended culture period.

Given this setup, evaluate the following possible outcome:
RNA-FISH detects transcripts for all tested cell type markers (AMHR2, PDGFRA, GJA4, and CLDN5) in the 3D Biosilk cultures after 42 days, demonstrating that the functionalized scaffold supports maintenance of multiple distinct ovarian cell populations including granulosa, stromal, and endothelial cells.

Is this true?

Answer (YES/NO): YES